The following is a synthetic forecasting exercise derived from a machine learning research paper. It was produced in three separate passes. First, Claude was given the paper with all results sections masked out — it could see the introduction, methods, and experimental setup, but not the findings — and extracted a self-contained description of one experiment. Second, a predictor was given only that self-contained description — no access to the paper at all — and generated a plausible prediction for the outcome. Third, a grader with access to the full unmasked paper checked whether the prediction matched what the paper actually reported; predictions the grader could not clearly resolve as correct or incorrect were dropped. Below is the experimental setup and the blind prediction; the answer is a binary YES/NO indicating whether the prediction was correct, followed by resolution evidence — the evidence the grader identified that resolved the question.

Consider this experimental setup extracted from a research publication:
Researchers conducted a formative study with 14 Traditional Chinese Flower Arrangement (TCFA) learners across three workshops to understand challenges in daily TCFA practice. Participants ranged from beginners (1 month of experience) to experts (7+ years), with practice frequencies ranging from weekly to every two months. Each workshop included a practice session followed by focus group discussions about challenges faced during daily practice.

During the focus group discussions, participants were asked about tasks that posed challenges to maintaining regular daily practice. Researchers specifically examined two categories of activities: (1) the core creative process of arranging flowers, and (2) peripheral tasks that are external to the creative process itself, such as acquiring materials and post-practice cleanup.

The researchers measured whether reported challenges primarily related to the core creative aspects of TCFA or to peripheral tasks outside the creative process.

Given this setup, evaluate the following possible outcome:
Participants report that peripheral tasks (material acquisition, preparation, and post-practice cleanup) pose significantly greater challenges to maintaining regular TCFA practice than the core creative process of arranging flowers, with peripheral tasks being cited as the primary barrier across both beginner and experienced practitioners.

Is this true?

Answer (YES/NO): NO